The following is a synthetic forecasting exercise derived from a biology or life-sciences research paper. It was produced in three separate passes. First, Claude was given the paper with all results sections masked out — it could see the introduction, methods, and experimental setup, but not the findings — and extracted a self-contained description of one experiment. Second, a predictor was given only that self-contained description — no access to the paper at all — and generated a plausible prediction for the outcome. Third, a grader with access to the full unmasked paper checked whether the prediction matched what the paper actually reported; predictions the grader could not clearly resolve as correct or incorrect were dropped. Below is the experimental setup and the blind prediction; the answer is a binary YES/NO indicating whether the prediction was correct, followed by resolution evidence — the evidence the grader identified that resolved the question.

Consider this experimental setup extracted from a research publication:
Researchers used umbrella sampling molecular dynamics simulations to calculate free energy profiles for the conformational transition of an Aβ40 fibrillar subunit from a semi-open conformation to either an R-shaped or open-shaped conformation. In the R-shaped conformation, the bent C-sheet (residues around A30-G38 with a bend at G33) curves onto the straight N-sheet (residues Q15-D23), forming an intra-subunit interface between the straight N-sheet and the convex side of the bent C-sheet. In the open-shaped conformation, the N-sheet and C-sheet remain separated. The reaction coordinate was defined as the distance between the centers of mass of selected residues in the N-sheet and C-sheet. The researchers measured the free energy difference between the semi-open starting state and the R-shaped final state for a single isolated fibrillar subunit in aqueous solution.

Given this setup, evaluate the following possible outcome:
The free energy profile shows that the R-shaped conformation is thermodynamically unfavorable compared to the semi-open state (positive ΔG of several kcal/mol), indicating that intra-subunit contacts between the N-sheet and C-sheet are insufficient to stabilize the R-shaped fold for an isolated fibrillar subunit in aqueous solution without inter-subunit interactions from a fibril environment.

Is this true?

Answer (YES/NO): NO